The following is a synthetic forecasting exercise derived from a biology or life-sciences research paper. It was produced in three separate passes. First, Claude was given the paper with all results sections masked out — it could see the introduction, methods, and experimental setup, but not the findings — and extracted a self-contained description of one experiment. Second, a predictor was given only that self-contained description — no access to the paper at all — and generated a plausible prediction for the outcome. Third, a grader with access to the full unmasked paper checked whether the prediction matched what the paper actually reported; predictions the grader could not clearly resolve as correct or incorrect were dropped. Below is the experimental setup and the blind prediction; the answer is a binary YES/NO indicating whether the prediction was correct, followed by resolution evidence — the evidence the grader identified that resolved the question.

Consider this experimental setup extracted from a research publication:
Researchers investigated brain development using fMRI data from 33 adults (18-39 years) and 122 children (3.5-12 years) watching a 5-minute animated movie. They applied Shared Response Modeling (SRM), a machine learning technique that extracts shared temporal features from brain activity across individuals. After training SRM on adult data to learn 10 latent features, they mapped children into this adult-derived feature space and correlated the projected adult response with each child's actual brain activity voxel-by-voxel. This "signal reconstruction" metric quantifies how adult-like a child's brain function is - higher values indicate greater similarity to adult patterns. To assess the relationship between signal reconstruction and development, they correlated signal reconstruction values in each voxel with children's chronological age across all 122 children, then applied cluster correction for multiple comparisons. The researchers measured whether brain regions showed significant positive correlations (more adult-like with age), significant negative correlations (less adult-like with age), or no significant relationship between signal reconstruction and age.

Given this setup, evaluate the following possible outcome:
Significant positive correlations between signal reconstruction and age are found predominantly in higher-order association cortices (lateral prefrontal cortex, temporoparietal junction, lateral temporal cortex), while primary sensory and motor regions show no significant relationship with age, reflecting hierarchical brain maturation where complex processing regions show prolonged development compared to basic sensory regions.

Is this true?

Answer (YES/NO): NO